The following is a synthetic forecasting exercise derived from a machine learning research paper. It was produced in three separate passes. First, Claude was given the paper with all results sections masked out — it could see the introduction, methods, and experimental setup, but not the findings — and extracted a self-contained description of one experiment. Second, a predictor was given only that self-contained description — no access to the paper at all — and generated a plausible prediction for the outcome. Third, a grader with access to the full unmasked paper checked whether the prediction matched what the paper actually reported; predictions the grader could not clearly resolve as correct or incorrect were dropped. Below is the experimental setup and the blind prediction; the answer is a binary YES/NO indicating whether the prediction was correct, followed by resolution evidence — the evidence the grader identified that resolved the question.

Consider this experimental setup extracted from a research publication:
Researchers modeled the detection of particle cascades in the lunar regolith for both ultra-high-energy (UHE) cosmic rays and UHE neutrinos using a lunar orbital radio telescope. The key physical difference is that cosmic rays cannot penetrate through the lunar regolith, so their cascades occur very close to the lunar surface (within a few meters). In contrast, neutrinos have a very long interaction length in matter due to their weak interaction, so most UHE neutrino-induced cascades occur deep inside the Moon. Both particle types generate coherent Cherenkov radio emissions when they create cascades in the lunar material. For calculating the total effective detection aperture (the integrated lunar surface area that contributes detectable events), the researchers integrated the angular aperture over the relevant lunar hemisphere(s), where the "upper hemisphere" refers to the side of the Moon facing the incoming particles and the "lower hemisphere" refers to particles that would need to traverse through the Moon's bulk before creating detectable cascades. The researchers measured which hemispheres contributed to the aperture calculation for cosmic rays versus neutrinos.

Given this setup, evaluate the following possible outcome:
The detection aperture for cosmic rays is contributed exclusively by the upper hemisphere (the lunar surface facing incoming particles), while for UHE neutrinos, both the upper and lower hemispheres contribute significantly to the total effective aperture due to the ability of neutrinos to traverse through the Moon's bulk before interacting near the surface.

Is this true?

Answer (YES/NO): YES